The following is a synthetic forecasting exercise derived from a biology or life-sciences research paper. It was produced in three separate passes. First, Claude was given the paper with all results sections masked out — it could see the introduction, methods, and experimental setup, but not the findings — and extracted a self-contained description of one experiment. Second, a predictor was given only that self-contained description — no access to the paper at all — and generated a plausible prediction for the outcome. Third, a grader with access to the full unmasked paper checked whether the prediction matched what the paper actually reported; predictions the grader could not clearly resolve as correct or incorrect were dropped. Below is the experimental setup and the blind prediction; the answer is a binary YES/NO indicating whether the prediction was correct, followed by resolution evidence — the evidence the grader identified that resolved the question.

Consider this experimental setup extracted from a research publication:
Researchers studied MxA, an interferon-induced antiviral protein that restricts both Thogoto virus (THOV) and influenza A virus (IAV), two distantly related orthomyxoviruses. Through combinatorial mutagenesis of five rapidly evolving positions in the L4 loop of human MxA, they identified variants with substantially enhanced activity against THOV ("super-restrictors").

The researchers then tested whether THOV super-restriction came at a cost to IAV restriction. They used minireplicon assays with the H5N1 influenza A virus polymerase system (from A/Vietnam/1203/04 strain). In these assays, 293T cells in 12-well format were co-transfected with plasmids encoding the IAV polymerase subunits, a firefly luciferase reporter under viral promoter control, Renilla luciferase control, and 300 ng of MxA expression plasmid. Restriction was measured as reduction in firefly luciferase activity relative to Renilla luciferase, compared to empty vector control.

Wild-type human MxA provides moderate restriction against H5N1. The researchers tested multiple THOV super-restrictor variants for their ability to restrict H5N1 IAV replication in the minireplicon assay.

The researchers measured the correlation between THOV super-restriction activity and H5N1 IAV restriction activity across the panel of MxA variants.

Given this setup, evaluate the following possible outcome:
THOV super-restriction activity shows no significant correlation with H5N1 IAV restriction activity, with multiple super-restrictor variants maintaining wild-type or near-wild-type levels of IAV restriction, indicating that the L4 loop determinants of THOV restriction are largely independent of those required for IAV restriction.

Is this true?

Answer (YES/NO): NO